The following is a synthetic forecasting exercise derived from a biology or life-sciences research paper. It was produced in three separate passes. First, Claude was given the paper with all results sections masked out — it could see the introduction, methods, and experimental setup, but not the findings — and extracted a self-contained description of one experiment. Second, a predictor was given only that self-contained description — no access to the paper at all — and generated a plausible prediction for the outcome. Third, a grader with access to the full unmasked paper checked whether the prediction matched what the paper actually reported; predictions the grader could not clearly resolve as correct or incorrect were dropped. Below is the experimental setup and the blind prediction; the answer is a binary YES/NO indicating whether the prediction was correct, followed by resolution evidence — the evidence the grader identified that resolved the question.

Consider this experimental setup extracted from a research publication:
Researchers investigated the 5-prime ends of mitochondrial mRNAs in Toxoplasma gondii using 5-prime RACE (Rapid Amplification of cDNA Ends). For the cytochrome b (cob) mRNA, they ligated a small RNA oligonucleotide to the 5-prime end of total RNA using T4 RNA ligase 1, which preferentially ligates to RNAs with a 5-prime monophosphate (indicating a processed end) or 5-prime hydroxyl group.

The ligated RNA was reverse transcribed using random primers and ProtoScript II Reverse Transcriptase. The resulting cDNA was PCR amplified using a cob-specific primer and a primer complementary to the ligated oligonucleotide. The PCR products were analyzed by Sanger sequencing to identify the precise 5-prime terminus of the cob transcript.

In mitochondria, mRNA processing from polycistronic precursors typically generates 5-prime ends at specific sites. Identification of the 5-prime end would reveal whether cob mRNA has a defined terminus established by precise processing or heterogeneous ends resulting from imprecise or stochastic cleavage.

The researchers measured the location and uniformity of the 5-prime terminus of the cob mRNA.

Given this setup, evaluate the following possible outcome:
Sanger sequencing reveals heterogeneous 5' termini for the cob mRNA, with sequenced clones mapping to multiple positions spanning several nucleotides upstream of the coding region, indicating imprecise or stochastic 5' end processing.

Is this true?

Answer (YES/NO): NO